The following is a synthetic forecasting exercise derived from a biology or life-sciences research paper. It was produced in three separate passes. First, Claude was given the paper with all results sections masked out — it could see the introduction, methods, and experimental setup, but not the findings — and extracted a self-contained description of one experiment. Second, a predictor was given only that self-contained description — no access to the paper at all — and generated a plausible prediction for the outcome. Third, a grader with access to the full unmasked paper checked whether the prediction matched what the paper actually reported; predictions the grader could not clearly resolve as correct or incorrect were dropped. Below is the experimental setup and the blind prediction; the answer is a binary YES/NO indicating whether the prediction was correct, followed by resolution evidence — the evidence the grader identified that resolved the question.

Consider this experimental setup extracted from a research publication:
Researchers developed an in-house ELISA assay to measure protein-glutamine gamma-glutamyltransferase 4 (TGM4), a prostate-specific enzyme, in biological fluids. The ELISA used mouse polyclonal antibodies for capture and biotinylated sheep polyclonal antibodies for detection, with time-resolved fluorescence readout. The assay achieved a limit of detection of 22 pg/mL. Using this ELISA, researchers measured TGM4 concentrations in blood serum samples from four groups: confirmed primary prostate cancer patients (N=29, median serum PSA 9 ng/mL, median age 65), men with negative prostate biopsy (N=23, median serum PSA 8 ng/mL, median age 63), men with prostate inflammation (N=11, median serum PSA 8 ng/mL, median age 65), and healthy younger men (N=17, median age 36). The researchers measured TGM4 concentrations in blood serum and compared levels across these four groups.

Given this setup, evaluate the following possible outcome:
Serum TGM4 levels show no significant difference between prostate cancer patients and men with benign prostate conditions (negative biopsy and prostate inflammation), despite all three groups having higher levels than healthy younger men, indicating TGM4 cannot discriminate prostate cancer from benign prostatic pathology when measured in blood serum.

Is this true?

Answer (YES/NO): NO